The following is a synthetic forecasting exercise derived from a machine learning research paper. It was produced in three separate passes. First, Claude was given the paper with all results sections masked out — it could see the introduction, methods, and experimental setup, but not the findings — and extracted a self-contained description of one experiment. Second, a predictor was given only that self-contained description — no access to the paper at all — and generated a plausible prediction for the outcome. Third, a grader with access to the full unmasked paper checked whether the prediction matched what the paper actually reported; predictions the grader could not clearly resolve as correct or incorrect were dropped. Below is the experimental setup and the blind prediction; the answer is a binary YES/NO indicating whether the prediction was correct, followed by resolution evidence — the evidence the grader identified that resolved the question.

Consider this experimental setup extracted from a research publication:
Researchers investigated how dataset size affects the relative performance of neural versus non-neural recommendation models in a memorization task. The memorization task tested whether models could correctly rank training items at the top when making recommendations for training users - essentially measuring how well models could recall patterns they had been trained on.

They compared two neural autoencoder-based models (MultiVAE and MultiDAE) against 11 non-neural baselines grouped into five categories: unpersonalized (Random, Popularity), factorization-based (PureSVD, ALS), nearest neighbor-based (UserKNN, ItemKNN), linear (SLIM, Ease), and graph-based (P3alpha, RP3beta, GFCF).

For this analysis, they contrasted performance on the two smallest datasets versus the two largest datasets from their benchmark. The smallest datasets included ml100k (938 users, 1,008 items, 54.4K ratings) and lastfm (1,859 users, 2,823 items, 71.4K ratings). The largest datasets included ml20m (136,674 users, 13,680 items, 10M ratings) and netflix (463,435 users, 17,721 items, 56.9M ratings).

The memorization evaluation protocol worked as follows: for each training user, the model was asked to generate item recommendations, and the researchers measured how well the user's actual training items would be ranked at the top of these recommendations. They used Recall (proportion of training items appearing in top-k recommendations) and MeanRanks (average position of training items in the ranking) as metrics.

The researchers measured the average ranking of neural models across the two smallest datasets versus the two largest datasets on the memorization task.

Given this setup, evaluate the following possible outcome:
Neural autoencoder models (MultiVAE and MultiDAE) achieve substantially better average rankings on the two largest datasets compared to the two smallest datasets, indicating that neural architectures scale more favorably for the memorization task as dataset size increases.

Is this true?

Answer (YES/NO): YES